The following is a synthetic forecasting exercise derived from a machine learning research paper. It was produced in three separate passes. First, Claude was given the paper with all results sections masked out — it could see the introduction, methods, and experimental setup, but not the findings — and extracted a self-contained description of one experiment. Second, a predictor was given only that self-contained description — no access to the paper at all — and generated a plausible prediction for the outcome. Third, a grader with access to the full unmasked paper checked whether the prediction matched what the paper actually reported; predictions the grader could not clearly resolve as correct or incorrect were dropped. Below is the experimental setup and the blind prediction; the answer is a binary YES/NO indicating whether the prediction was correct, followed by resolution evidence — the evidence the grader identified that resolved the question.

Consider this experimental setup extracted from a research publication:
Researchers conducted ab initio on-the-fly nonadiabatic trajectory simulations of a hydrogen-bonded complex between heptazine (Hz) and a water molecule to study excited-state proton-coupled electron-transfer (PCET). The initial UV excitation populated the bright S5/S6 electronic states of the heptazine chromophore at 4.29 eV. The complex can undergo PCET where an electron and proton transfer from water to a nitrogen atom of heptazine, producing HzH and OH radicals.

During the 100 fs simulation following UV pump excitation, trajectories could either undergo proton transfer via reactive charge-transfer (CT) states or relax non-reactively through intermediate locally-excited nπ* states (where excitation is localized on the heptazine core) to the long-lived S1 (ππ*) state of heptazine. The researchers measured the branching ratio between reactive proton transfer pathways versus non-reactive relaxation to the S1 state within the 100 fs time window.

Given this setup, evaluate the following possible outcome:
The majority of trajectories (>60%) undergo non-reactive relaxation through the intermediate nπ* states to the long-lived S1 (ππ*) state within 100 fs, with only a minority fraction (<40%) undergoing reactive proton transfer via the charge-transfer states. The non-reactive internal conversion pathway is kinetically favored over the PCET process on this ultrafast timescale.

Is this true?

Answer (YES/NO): YES